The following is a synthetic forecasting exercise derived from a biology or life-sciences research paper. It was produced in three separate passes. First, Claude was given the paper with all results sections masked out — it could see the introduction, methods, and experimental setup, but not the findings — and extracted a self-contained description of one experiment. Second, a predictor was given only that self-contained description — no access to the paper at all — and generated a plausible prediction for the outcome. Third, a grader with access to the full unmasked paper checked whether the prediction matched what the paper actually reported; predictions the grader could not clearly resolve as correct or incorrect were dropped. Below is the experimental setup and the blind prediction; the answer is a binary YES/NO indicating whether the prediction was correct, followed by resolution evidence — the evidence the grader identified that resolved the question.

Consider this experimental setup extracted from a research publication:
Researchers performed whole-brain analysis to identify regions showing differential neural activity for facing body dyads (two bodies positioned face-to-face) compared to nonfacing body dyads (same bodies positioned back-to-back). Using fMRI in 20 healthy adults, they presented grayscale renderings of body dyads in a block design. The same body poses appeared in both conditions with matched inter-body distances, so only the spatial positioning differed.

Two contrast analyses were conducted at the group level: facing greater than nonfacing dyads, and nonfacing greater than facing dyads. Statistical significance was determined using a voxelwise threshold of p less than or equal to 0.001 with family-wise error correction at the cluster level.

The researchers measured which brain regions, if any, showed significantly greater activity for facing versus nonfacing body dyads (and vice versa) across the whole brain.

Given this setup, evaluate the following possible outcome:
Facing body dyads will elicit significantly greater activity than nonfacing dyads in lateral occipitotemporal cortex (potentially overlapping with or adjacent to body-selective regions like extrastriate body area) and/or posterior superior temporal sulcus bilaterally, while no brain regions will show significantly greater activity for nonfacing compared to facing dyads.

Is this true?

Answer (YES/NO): YES